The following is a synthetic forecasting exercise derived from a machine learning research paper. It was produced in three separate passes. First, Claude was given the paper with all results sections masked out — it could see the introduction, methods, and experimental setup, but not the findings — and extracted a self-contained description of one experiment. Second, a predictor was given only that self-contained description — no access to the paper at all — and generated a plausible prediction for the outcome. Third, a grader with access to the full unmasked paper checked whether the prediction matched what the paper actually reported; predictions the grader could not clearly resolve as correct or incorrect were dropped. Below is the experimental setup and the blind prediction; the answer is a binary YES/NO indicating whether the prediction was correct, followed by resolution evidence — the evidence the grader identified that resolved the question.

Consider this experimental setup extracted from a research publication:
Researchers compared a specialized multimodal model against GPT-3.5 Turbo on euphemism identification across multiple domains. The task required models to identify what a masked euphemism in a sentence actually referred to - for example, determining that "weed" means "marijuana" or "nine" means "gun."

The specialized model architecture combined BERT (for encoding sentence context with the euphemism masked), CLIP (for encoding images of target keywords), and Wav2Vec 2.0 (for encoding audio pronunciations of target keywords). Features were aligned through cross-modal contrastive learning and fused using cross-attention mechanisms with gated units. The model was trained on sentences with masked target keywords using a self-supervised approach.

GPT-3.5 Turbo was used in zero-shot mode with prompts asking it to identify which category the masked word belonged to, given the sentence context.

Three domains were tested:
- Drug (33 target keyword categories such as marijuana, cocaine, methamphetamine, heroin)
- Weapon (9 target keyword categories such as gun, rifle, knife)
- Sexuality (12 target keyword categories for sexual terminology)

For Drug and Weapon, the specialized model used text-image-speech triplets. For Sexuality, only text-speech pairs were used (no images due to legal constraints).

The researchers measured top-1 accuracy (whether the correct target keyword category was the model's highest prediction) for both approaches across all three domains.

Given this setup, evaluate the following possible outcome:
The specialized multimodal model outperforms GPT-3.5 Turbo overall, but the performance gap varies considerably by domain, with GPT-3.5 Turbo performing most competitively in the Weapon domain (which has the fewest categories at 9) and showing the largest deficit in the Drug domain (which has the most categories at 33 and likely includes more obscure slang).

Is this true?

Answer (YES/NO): NO